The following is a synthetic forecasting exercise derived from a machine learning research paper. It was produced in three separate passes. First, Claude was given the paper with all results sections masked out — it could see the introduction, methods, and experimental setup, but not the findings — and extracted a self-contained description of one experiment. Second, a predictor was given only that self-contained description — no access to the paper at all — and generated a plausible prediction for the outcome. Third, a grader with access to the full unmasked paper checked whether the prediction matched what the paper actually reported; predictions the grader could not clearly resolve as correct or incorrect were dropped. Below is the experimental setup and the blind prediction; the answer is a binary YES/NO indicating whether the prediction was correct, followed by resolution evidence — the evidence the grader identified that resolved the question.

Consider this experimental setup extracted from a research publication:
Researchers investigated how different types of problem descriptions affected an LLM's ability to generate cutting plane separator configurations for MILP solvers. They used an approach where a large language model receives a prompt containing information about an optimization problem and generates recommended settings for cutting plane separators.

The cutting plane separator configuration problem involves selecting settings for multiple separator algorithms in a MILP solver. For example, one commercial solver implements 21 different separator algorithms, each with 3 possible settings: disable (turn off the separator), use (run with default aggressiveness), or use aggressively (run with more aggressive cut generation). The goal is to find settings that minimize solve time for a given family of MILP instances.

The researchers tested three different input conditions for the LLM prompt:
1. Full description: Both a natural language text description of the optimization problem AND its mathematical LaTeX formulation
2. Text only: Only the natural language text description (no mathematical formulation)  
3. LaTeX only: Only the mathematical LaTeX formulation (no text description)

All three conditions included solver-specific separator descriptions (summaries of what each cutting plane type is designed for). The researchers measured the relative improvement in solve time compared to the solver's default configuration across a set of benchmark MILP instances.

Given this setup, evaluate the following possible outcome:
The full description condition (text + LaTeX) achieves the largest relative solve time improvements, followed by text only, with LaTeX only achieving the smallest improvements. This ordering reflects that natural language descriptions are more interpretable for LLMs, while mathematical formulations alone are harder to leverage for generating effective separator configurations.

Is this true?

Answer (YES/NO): NO